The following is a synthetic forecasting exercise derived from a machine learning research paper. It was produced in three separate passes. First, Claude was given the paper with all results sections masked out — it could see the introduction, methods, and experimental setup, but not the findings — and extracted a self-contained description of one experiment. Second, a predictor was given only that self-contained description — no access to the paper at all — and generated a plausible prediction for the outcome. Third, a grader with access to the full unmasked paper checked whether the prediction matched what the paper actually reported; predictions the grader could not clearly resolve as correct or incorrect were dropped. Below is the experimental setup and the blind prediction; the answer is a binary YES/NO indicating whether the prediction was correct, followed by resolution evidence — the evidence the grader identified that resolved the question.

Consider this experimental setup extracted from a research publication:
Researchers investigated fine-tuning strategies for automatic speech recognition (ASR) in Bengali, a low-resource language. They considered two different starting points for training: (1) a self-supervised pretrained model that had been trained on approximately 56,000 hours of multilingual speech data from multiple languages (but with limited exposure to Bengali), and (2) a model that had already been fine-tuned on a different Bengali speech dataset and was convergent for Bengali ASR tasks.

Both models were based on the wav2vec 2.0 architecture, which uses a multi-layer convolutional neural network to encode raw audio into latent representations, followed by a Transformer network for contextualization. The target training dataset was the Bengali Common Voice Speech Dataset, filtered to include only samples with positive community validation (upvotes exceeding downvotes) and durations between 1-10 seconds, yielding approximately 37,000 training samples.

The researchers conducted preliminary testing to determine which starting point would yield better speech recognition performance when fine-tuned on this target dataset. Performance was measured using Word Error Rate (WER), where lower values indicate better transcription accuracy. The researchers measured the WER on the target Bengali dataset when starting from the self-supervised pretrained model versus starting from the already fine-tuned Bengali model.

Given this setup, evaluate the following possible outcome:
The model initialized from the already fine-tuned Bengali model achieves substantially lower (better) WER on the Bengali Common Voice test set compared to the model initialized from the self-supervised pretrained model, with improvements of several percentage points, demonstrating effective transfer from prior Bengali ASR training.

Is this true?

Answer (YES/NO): NO